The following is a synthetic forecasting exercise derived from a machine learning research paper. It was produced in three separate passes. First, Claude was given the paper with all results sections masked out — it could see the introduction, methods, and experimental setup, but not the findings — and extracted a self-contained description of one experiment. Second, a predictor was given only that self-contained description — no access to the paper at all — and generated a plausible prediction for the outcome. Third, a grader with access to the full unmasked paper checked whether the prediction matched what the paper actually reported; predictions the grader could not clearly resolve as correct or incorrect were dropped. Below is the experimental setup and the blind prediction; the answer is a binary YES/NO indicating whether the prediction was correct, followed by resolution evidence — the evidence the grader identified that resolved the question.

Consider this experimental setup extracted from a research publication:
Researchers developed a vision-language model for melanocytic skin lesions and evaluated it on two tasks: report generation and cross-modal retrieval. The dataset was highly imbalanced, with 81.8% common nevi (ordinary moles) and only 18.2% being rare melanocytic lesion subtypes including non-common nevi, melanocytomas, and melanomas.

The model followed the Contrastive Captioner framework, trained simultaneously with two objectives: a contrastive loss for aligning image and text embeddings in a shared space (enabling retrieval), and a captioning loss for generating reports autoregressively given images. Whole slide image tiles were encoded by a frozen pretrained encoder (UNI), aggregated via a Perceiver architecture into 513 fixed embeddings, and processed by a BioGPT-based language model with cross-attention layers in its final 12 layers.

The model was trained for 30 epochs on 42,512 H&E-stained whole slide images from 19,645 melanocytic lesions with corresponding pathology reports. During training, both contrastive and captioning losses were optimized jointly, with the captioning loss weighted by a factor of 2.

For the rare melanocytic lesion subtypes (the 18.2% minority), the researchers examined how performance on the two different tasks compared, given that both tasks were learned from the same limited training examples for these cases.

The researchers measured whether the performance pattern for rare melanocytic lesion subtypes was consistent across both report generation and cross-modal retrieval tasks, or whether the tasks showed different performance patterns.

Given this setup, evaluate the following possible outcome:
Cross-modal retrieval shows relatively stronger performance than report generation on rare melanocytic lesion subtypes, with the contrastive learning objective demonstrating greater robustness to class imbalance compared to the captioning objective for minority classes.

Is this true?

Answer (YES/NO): YES